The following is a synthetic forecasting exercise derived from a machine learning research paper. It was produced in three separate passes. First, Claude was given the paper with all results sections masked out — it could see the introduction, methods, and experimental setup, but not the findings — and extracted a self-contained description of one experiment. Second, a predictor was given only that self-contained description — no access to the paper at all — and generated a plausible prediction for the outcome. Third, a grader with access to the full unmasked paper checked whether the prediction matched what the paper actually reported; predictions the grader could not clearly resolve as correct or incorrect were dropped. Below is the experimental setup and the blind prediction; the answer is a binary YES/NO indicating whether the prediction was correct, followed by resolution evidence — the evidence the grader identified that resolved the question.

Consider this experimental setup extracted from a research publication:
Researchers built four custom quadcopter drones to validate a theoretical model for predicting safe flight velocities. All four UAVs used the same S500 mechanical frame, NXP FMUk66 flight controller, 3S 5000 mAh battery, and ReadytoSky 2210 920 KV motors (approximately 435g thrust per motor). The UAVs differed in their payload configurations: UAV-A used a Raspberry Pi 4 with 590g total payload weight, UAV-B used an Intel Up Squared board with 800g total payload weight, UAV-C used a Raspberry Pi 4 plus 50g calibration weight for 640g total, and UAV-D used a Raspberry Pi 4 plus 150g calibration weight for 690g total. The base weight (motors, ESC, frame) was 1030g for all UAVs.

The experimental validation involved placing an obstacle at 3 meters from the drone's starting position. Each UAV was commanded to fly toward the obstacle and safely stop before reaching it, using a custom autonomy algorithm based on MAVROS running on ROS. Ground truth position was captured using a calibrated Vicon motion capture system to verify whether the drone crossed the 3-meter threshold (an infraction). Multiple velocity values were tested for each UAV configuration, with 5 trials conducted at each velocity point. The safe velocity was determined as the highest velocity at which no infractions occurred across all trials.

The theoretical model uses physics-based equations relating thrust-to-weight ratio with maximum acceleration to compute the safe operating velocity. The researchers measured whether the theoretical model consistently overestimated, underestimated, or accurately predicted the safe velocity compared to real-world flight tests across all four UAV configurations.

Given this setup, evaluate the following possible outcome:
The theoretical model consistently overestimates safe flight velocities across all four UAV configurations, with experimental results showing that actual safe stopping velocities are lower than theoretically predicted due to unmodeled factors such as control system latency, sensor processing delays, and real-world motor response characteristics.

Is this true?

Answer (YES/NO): NO